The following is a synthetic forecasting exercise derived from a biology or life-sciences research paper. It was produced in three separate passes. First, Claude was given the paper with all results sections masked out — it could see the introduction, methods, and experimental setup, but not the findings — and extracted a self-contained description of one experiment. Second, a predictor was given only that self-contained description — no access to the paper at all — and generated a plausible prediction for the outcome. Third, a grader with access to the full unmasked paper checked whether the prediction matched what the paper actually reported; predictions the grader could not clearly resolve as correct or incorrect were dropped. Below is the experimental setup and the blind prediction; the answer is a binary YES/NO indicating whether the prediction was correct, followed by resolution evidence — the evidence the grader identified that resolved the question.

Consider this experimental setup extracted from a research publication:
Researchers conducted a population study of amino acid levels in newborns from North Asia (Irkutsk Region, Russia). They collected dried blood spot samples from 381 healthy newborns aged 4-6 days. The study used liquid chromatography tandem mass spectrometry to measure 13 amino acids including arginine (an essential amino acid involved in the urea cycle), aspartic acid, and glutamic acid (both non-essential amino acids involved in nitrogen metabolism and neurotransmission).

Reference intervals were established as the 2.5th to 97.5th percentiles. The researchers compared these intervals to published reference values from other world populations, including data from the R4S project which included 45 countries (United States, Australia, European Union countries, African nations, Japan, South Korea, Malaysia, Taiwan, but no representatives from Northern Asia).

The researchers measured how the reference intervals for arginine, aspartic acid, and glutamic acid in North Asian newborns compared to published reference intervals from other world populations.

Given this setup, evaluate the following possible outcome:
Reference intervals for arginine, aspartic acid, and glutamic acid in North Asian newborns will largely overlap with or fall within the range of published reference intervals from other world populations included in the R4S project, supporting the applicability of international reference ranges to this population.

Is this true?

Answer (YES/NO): NO